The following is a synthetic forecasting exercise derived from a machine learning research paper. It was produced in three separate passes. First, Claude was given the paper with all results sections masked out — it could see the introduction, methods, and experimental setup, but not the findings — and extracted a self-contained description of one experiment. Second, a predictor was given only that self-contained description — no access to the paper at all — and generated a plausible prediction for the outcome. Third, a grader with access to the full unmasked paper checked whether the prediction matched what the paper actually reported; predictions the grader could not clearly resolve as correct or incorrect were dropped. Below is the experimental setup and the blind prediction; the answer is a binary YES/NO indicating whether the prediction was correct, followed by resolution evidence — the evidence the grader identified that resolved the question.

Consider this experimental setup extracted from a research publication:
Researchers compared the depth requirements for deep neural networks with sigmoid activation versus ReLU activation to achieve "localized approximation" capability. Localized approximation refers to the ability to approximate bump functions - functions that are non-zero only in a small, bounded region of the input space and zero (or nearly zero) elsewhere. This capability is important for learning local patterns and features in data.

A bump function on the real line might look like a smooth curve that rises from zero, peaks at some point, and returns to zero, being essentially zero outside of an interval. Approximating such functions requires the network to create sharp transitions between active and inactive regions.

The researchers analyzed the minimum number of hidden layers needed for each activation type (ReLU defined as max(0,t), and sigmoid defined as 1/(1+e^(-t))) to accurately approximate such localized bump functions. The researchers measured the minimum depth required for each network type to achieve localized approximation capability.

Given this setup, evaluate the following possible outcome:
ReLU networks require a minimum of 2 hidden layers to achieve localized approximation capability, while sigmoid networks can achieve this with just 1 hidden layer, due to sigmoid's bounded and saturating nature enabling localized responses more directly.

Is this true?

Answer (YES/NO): NO